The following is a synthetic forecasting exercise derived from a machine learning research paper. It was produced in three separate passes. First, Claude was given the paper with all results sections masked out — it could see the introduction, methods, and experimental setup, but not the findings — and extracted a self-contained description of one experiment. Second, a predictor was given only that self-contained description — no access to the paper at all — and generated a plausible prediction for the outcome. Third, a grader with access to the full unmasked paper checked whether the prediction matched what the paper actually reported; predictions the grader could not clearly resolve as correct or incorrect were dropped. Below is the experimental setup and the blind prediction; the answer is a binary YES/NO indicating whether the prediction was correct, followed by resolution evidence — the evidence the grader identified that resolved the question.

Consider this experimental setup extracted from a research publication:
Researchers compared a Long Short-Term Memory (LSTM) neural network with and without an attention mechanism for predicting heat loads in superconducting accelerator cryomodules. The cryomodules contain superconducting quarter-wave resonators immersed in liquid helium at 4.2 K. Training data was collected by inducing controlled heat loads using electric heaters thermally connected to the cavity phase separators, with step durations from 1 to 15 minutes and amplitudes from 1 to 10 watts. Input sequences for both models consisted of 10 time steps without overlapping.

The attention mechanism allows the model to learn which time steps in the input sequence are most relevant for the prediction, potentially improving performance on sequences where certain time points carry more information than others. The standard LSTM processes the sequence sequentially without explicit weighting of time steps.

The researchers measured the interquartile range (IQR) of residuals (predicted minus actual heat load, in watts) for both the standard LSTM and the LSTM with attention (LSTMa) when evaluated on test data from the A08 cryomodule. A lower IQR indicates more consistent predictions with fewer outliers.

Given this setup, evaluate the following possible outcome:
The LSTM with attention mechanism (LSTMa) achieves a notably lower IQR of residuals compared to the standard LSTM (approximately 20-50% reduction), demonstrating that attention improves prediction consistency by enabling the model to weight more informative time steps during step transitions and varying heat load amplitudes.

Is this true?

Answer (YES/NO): NO